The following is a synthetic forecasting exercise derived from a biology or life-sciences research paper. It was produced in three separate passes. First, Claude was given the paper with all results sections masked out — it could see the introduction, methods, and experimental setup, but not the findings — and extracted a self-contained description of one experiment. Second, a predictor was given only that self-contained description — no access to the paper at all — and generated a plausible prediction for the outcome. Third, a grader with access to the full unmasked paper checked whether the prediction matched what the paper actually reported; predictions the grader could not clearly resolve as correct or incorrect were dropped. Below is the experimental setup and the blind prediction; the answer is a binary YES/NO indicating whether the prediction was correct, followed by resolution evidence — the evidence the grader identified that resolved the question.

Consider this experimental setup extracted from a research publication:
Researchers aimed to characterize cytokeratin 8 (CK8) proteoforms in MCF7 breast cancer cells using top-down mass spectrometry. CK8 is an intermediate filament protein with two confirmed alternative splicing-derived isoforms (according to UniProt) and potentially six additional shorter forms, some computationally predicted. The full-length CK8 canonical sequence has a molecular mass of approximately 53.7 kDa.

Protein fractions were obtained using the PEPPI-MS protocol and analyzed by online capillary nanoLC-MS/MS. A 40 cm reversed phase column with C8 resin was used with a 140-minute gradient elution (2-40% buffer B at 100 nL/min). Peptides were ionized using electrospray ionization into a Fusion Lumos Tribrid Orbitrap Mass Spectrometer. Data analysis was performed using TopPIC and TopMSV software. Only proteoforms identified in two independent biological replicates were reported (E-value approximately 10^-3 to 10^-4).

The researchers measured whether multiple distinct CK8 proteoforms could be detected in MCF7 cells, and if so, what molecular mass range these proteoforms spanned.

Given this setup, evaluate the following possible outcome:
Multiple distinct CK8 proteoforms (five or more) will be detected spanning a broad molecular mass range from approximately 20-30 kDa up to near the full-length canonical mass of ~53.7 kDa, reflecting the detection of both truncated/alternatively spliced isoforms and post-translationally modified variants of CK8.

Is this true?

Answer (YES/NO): NO